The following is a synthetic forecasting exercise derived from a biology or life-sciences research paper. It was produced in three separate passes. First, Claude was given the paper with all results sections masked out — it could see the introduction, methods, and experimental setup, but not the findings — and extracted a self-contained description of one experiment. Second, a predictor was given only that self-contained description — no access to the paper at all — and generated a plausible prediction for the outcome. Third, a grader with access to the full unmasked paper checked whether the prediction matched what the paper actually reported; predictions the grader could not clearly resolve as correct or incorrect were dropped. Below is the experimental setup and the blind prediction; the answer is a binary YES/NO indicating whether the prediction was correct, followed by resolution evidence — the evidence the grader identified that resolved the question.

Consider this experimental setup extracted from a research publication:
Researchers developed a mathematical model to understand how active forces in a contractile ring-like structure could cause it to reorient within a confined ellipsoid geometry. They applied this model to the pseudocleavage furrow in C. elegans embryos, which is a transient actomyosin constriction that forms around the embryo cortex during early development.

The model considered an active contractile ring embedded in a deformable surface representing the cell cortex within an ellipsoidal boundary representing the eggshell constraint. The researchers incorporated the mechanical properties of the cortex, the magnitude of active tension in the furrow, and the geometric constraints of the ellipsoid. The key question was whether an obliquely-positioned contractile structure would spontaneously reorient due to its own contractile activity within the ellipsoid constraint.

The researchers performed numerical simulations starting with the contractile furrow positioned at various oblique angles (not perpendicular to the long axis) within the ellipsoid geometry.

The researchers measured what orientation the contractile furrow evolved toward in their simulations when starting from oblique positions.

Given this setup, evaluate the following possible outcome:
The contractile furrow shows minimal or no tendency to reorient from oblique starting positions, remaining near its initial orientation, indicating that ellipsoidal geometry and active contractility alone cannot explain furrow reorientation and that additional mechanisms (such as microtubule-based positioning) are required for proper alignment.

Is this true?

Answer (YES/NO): NO